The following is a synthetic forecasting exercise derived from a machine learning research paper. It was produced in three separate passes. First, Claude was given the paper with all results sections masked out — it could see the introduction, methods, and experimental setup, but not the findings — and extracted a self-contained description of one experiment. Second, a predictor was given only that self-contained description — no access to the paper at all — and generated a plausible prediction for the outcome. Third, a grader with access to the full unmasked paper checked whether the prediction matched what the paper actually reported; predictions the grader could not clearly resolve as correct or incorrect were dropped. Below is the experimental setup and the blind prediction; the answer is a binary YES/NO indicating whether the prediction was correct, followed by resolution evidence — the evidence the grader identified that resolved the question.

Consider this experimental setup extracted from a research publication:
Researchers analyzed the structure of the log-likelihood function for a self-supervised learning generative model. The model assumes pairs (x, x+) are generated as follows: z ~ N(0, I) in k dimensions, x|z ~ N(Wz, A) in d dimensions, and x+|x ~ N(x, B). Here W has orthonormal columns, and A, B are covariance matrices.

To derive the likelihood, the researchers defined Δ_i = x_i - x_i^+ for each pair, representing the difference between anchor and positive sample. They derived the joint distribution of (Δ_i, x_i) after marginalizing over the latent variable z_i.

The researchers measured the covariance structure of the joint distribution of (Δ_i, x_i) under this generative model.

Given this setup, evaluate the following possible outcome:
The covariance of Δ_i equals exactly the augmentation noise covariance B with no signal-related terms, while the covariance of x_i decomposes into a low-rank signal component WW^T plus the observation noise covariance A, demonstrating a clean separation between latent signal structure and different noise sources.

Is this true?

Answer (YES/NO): YES